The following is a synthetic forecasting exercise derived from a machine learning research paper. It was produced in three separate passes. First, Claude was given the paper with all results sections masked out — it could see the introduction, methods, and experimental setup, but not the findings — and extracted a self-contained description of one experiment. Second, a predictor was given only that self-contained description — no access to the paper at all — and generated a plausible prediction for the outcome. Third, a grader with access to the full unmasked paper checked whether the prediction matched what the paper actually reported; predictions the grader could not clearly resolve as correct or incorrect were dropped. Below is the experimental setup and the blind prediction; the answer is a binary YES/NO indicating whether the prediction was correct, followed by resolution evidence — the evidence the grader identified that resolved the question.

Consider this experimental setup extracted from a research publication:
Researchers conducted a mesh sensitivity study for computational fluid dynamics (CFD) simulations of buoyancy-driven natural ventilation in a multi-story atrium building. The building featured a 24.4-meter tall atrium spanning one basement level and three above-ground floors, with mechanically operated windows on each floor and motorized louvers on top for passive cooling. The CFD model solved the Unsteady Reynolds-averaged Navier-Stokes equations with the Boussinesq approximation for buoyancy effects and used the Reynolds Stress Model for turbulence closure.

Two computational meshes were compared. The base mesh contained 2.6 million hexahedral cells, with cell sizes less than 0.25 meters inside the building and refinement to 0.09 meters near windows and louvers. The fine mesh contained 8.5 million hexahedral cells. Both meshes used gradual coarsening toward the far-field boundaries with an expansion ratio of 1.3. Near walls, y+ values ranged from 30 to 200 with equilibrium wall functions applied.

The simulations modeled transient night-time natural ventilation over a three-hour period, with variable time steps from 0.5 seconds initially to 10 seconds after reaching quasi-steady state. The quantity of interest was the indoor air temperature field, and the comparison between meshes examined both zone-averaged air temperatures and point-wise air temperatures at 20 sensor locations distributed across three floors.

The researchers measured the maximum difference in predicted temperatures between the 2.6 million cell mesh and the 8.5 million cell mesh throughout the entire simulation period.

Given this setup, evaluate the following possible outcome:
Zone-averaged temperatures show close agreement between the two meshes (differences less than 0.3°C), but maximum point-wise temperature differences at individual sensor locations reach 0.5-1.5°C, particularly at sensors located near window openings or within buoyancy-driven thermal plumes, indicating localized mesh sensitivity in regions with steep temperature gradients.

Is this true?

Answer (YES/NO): NO